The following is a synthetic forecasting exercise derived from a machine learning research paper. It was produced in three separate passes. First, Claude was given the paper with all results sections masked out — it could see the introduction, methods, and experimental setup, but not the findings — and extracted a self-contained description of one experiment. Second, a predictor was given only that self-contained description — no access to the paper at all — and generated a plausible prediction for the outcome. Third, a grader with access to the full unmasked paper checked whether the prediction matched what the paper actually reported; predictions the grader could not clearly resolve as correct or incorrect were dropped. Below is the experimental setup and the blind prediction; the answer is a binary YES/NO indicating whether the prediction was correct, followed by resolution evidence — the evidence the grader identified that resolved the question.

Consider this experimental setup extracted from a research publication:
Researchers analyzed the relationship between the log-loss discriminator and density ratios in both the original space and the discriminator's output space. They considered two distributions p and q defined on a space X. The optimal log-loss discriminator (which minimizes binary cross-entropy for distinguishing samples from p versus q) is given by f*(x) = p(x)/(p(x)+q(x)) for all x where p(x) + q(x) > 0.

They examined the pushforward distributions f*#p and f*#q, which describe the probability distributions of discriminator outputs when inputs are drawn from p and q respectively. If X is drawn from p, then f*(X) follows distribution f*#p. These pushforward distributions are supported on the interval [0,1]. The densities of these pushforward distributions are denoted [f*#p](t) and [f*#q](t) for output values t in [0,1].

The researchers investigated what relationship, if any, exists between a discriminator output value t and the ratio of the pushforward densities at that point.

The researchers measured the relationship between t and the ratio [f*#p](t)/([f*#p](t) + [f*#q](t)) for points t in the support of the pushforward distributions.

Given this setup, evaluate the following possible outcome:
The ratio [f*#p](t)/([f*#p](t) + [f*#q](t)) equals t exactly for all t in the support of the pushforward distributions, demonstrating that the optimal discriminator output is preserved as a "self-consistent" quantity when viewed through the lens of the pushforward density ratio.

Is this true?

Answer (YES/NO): YES